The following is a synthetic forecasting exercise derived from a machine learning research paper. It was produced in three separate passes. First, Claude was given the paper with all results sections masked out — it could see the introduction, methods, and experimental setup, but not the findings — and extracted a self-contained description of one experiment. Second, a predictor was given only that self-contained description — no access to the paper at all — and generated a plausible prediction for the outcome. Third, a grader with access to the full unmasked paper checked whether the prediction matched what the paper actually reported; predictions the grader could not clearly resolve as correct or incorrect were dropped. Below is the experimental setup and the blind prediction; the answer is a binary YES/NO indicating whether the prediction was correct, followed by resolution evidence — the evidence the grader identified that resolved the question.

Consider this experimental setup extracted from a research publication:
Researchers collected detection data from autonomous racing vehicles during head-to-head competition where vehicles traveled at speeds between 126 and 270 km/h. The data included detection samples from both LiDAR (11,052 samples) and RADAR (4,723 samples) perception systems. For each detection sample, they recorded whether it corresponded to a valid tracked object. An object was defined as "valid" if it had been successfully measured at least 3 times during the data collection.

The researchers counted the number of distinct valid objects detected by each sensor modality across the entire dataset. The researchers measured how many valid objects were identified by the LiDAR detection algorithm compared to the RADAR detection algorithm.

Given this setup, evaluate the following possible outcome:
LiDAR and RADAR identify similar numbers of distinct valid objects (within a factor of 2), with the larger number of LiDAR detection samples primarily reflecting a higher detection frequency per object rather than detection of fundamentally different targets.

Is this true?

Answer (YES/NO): YES